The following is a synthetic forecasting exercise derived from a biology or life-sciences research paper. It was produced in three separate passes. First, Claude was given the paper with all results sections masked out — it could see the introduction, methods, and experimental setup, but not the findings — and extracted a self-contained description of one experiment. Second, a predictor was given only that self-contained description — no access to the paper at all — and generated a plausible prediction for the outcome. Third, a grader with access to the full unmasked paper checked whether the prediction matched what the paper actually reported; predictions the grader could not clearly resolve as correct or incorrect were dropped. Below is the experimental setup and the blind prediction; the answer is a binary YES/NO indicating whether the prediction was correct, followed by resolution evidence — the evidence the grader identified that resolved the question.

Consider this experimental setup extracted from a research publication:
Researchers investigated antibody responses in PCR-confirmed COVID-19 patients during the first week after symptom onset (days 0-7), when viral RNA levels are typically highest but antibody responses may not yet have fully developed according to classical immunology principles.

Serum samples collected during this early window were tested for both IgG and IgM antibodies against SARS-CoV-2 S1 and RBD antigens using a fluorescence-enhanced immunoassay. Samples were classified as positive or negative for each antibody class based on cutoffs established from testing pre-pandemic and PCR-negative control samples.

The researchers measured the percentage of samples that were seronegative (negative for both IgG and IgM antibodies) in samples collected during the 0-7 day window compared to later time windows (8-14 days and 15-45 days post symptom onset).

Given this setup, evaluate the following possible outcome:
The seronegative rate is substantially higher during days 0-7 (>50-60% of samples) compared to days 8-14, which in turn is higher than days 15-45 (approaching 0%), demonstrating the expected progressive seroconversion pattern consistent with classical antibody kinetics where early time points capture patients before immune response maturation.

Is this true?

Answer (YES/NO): YES